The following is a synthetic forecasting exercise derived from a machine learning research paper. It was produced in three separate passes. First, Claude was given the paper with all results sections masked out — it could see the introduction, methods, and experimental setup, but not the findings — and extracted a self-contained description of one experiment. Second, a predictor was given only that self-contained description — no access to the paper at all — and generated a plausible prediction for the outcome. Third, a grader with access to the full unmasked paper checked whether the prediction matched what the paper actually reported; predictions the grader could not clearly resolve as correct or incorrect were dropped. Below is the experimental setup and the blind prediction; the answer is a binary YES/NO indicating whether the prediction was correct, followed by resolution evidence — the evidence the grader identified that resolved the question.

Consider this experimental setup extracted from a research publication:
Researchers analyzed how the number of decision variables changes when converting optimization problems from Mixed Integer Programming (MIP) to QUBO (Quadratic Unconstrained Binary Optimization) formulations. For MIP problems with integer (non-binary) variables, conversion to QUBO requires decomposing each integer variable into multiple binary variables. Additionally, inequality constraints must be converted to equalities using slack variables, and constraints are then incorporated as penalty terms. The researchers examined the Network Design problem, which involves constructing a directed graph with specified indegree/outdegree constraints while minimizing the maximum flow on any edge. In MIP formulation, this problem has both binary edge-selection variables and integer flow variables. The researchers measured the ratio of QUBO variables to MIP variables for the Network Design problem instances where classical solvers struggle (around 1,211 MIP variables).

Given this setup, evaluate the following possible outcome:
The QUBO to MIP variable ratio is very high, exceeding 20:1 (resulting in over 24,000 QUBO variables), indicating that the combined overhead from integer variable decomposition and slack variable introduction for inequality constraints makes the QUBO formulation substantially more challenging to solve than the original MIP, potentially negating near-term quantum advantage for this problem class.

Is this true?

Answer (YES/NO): YES